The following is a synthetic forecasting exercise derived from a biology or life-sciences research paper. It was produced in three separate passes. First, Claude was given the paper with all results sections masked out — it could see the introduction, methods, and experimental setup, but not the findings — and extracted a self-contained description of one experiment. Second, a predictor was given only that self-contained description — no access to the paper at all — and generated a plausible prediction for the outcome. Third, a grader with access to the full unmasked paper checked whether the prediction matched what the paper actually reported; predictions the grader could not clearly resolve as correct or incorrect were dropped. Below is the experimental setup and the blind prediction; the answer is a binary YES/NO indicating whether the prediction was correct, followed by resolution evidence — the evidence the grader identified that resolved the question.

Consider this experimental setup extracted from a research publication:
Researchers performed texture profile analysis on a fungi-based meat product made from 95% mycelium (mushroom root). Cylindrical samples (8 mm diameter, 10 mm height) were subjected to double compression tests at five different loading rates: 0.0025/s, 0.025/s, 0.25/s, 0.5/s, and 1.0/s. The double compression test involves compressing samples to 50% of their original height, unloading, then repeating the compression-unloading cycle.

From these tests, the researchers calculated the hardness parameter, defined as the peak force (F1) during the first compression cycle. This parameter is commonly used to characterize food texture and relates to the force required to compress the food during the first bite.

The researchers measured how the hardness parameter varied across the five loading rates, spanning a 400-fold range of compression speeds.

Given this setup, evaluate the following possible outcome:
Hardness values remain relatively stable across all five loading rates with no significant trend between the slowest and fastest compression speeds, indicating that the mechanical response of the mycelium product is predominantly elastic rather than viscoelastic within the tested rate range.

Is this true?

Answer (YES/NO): NO